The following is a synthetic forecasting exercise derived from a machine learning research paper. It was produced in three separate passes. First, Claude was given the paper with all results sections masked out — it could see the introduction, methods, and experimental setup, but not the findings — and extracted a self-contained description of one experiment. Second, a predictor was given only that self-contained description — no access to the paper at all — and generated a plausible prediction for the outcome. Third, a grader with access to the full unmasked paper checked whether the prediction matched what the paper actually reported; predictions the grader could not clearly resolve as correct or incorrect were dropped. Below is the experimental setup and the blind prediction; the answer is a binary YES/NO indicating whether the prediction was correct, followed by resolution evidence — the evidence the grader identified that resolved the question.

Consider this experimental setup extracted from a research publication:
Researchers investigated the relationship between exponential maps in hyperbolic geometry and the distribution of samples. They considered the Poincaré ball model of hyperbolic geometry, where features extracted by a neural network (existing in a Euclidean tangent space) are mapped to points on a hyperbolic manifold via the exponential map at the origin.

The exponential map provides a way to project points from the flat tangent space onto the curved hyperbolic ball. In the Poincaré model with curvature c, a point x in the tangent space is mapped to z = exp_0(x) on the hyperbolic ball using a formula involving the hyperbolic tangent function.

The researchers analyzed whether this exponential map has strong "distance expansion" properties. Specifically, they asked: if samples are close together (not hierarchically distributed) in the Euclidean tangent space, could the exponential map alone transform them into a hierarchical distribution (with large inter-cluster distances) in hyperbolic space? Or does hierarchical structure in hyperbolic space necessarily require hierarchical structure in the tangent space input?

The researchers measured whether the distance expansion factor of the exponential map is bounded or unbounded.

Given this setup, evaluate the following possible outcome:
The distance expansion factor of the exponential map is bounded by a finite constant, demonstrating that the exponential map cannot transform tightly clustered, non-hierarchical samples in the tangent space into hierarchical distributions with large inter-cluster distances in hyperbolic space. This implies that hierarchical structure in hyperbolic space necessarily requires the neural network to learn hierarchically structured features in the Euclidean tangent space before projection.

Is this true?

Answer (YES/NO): YES